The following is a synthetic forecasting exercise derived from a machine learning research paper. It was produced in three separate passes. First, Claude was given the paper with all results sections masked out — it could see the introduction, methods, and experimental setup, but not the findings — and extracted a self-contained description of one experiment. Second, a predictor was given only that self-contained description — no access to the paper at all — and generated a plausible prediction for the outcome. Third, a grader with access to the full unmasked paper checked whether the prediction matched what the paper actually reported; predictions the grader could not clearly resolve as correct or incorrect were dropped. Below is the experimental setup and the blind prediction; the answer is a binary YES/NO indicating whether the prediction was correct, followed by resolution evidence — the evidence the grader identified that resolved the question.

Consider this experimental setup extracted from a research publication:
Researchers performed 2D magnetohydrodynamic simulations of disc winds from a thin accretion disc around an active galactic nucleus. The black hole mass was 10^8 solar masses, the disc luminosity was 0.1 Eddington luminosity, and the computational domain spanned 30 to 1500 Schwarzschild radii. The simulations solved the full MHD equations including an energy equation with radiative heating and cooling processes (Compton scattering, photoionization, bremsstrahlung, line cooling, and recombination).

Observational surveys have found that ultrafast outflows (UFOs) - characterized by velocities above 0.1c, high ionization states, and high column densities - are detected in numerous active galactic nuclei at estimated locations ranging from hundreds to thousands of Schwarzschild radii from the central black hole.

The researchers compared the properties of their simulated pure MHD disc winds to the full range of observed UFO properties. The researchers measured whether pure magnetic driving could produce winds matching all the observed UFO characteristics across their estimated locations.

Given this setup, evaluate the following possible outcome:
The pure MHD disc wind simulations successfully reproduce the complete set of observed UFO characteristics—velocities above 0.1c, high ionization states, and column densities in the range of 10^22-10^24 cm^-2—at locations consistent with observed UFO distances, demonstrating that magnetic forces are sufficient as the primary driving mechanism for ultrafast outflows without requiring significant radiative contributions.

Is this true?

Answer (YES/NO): NO